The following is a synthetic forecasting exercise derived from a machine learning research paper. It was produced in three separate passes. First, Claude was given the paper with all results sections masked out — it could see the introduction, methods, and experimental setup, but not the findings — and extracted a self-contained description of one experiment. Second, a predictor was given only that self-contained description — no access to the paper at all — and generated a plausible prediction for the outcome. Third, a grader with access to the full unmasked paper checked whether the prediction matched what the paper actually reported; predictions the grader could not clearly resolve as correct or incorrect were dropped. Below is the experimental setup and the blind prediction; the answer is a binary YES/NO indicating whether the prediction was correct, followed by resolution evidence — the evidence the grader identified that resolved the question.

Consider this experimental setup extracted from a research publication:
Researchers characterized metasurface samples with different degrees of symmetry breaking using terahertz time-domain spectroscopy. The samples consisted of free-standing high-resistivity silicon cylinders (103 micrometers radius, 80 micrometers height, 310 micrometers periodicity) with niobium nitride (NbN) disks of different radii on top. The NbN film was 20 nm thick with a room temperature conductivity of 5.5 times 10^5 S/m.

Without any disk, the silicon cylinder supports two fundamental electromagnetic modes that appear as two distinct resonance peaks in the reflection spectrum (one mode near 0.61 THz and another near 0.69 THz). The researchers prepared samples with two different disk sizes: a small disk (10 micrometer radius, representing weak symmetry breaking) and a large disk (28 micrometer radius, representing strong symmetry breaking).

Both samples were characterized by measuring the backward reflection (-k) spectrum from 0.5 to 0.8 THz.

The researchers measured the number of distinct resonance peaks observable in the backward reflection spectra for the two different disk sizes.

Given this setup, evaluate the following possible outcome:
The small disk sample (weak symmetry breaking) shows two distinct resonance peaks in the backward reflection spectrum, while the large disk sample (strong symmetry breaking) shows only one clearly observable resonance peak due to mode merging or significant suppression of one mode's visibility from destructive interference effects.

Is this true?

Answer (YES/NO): YES